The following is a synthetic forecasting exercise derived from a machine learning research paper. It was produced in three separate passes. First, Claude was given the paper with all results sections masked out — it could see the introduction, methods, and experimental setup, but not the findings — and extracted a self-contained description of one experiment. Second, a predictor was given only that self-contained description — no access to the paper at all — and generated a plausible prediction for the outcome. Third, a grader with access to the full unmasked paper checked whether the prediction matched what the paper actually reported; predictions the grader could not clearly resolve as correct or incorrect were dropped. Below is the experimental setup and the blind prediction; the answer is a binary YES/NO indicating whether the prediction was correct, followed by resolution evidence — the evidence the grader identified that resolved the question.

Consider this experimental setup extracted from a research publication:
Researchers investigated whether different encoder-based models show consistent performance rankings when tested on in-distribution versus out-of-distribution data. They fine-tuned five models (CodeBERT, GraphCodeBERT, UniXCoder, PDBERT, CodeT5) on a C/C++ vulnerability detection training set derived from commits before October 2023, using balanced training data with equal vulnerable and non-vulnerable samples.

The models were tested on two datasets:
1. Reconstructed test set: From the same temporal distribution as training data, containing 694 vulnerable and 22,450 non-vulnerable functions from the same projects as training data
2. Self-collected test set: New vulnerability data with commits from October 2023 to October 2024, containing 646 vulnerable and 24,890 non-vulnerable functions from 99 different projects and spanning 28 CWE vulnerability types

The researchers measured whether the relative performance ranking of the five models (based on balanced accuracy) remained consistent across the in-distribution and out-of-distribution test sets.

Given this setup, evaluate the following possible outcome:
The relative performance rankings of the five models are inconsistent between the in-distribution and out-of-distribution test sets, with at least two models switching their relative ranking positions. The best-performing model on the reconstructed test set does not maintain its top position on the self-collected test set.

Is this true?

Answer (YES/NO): NO